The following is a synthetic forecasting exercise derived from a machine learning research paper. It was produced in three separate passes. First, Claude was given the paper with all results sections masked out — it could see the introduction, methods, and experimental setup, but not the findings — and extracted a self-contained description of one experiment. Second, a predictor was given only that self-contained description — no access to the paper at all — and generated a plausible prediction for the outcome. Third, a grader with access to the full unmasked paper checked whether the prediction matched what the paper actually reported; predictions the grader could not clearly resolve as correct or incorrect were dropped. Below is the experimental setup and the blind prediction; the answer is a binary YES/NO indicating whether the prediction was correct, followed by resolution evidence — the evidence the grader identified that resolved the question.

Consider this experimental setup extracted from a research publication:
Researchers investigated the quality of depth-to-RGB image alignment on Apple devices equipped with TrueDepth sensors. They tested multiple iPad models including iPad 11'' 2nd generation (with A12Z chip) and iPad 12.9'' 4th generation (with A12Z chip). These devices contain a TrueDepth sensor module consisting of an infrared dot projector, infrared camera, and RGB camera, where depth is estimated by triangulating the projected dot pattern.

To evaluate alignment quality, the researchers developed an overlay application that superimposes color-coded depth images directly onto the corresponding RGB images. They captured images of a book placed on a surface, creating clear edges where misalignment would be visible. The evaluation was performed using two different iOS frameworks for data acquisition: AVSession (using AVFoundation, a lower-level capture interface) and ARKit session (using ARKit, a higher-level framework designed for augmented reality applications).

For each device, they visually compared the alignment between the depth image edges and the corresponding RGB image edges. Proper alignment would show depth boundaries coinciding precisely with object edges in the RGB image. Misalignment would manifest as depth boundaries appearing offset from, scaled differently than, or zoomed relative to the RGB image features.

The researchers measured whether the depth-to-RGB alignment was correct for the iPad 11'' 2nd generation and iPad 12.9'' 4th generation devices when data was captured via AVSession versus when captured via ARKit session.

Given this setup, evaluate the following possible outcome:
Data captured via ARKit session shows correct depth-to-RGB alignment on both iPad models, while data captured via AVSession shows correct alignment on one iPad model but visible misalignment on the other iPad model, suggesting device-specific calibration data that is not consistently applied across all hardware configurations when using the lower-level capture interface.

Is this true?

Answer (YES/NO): NO